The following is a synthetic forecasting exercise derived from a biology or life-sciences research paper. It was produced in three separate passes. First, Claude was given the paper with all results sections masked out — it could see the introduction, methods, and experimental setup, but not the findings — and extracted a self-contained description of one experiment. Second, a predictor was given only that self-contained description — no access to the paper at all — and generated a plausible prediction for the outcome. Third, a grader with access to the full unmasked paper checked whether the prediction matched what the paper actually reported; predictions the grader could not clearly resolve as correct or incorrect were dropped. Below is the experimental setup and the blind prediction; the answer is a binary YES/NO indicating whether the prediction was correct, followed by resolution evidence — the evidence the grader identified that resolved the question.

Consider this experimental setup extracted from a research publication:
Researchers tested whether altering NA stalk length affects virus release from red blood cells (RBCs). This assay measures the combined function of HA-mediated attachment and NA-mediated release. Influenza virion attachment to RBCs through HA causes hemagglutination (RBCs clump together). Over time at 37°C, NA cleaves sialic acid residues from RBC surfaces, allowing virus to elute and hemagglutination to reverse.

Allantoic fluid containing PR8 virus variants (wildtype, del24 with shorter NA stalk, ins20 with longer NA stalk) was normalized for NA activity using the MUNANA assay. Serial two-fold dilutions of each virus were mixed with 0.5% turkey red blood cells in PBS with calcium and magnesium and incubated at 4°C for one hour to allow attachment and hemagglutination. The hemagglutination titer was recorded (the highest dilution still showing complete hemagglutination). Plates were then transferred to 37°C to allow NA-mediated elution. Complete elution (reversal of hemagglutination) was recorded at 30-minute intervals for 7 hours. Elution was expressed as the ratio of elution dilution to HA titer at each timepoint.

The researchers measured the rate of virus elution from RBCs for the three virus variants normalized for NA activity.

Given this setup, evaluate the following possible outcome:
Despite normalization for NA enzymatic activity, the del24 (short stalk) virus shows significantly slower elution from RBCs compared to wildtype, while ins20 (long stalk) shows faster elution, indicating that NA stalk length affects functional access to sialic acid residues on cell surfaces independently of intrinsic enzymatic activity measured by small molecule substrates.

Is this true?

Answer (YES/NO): YES